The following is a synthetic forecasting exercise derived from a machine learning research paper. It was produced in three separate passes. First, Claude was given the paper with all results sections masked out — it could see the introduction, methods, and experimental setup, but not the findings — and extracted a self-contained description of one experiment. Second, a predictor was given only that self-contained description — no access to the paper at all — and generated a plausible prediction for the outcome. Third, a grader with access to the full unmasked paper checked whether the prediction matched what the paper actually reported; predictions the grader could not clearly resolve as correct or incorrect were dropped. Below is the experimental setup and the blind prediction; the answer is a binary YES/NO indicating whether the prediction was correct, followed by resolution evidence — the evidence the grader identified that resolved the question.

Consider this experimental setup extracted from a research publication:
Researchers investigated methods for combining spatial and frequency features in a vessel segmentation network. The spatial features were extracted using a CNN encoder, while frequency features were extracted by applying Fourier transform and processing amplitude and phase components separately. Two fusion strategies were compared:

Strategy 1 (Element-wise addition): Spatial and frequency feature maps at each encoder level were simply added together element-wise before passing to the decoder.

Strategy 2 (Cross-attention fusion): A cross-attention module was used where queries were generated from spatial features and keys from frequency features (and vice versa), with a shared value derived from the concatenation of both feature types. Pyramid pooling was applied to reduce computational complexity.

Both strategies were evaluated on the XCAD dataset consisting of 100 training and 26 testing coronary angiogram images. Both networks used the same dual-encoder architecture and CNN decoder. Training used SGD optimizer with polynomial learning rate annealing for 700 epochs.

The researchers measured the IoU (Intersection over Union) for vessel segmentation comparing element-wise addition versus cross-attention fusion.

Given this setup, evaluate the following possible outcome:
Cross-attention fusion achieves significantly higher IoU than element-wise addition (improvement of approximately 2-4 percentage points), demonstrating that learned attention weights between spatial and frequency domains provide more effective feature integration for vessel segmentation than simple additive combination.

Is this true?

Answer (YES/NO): NO